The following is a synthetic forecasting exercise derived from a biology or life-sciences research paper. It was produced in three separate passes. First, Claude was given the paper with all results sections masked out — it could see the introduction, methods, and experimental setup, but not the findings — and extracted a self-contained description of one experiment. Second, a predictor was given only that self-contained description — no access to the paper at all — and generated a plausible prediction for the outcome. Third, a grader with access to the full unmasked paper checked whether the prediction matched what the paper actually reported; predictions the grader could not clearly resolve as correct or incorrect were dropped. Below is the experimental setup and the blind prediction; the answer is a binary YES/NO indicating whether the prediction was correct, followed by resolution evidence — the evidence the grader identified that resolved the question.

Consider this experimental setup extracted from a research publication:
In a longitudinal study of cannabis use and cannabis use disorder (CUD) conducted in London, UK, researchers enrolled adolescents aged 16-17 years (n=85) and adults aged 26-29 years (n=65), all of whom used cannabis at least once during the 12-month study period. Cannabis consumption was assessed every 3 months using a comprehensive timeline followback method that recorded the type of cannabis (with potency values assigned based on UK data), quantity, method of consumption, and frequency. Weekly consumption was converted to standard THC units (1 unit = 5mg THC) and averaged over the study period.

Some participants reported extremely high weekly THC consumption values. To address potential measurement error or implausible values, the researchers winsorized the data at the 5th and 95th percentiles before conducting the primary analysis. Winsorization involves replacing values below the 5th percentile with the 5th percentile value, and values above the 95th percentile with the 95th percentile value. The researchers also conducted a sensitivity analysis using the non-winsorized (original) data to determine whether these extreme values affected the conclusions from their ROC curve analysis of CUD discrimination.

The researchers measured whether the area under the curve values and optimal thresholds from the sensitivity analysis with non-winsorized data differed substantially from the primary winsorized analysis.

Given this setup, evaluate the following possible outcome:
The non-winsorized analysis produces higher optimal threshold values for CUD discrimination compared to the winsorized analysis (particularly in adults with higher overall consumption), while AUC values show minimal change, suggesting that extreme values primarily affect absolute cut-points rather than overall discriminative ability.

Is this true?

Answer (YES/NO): NO